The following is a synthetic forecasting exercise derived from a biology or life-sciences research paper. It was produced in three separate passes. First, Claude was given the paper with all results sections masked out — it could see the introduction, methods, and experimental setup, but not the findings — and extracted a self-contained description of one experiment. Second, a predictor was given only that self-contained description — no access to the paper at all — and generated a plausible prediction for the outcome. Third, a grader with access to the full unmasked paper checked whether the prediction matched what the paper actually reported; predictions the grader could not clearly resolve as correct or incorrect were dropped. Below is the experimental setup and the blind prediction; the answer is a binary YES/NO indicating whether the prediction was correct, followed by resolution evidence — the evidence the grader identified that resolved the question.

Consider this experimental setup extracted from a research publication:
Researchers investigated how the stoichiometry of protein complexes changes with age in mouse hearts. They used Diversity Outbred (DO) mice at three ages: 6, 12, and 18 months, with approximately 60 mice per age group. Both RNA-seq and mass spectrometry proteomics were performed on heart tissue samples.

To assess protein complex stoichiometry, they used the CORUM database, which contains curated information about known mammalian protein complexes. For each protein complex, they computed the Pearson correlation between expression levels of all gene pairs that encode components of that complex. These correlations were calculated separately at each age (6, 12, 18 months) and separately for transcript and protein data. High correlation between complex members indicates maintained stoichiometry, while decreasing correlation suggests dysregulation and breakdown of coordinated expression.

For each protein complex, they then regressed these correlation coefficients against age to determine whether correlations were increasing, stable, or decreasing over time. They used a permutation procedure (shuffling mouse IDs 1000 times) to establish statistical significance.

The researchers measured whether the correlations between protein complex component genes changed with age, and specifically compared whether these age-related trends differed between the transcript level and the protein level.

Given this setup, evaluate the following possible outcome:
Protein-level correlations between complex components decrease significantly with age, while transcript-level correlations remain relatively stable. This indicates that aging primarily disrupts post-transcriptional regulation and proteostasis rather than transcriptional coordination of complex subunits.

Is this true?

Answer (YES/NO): NO